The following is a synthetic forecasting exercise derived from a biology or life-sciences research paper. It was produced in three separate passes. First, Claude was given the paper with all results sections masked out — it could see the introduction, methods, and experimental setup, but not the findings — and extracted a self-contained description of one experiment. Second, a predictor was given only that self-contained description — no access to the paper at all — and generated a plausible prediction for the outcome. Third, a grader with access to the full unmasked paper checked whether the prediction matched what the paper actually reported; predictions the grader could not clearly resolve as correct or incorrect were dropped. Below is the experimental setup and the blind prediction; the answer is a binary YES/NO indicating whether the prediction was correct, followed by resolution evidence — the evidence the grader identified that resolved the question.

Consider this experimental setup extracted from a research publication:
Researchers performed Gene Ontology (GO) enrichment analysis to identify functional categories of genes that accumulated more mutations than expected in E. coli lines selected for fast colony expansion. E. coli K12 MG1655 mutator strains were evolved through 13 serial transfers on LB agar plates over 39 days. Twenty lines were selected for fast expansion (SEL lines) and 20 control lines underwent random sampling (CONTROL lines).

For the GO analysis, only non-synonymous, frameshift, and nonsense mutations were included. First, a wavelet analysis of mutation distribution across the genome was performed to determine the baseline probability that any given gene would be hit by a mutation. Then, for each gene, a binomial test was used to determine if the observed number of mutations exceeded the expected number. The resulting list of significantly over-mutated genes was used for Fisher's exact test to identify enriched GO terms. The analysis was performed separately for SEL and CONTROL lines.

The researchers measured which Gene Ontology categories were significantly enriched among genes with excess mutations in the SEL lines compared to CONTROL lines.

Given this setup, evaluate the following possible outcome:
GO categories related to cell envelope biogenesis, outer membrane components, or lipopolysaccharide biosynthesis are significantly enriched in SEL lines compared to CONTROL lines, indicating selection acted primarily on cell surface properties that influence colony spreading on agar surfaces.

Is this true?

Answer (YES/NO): NO